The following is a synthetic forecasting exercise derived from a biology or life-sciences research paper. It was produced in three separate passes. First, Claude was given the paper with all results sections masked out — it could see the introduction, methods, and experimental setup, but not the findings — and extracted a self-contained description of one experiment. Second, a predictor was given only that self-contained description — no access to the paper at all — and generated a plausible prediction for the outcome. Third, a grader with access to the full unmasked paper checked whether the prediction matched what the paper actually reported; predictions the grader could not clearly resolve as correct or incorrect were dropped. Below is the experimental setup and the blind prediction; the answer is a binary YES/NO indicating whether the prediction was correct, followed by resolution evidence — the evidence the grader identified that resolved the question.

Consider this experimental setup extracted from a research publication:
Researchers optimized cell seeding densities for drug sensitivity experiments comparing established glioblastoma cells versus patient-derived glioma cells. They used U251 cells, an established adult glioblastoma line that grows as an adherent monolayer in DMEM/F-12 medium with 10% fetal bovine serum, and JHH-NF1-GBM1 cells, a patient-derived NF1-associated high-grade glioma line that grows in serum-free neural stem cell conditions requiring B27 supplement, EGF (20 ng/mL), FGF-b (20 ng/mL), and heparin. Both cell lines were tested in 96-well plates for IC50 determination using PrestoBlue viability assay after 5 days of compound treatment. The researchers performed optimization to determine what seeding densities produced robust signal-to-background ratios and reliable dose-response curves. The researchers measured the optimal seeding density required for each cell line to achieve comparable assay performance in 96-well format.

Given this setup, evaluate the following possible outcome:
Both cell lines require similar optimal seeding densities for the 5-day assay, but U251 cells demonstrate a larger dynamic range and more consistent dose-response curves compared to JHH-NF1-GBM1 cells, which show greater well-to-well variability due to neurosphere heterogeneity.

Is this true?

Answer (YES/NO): NO